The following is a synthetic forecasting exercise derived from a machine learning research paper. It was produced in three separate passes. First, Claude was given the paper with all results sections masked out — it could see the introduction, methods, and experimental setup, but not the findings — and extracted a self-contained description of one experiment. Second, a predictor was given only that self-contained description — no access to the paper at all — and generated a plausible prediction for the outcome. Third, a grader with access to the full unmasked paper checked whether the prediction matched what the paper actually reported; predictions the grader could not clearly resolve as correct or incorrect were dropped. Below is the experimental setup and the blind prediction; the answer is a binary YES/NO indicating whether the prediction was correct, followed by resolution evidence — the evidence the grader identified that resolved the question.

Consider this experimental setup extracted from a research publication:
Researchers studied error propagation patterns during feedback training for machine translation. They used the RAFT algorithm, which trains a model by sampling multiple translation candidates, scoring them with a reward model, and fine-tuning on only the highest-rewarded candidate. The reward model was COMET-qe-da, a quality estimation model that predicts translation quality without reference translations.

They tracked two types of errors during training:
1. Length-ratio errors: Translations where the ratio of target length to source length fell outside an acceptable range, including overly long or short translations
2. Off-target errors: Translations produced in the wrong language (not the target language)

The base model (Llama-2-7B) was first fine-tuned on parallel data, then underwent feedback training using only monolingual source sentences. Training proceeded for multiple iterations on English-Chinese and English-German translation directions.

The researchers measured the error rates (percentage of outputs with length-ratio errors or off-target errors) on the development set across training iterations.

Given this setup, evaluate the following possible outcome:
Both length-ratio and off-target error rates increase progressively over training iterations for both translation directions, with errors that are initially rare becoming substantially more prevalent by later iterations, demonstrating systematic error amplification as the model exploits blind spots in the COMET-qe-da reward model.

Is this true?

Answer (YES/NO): NO